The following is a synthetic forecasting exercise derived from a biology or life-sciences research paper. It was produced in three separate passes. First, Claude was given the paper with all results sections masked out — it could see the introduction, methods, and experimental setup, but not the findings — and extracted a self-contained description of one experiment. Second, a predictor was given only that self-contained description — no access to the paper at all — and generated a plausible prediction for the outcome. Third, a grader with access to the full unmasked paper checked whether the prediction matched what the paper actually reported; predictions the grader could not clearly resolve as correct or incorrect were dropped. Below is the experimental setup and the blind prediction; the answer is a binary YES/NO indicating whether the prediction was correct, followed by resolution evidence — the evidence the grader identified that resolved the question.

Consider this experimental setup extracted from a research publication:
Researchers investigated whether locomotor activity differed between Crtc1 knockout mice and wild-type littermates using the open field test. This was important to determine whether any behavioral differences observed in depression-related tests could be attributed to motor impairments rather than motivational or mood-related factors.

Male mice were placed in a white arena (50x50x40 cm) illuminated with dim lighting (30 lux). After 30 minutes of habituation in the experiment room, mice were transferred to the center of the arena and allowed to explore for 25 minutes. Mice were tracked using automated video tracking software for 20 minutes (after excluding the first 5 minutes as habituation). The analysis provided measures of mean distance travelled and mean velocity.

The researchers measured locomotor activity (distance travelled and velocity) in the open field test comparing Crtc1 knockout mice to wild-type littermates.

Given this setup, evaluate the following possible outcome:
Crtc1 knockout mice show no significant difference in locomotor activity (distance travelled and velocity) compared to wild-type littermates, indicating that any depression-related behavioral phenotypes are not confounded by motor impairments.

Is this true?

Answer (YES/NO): YES